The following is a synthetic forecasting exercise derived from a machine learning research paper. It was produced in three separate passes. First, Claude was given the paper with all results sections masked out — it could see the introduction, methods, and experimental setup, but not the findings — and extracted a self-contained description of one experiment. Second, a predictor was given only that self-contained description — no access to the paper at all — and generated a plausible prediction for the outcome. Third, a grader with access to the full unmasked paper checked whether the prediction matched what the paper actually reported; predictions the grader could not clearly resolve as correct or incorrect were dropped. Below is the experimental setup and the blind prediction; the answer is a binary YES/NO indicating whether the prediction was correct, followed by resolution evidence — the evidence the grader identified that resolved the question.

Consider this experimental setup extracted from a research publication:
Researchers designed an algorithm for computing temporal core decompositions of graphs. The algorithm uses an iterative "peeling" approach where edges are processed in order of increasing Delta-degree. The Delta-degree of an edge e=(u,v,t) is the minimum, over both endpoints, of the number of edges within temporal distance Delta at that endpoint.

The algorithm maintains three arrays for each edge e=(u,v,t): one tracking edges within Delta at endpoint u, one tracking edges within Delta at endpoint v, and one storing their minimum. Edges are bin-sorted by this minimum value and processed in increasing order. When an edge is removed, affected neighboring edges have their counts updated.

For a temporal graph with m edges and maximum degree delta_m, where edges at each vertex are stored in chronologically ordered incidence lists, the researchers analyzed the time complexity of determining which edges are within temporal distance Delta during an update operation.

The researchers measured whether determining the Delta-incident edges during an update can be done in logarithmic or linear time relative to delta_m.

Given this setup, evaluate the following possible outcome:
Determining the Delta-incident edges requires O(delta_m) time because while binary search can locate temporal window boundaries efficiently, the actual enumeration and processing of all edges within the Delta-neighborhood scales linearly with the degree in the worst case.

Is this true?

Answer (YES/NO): NO